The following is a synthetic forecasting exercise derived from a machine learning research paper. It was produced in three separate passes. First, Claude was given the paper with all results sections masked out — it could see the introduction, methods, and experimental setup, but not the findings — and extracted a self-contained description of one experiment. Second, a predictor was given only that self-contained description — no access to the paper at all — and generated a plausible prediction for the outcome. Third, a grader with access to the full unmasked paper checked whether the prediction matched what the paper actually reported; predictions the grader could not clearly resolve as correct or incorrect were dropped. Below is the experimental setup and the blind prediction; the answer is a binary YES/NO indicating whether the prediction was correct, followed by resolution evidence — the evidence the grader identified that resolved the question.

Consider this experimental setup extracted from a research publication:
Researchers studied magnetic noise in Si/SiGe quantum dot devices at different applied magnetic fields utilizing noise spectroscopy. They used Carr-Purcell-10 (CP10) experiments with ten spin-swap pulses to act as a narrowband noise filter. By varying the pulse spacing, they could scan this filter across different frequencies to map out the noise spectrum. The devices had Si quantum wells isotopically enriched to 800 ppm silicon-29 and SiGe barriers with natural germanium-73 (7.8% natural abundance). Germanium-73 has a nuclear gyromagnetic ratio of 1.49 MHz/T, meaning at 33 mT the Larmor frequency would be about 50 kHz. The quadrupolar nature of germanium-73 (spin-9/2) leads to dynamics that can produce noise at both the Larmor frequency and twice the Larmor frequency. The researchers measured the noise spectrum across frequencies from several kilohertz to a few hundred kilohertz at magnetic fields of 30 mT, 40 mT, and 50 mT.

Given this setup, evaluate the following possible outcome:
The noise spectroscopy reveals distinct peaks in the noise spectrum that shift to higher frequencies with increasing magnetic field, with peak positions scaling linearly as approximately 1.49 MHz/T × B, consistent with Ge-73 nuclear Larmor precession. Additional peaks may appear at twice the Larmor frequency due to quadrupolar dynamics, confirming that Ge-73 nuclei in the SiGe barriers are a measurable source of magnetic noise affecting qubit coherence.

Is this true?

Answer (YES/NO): YES